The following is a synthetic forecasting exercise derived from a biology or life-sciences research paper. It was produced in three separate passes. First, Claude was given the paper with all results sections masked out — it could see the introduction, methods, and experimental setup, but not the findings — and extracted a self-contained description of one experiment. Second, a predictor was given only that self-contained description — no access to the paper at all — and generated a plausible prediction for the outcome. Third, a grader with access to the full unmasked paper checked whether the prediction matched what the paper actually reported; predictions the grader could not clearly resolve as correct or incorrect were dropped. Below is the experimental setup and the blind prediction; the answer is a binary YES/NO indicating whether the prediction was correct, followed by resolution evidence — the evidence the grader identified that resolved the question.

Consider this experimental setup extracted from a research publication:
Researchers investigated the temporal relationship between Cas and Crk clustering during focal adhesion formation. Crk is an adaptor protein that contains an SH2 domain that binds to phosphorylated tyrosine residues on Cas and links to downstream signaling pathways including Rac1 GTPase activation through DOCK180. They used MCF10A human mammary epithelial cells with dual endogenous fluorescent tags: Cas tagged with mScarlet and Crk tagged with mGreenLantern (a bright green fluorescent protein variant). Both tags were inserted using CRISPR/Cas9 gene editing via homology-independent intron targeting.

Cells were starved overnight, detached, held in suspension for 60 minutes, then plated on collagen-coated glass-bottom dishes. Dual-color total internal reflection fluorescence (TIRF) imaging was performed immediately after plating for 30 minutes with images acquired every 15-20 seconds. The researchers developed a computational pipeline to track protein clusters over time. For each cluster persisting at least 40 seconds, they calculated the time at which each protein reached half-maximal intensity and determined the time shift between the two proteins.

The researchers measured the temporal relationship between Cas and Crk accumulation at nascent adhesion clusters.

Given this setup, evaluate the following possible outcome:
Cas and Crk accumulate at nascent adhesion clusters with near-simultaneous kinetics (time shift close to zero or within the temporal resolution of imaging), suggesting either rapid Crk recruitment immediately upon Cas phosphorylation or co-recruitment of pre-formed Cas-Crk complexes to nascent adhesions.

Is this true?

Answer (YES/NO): NO